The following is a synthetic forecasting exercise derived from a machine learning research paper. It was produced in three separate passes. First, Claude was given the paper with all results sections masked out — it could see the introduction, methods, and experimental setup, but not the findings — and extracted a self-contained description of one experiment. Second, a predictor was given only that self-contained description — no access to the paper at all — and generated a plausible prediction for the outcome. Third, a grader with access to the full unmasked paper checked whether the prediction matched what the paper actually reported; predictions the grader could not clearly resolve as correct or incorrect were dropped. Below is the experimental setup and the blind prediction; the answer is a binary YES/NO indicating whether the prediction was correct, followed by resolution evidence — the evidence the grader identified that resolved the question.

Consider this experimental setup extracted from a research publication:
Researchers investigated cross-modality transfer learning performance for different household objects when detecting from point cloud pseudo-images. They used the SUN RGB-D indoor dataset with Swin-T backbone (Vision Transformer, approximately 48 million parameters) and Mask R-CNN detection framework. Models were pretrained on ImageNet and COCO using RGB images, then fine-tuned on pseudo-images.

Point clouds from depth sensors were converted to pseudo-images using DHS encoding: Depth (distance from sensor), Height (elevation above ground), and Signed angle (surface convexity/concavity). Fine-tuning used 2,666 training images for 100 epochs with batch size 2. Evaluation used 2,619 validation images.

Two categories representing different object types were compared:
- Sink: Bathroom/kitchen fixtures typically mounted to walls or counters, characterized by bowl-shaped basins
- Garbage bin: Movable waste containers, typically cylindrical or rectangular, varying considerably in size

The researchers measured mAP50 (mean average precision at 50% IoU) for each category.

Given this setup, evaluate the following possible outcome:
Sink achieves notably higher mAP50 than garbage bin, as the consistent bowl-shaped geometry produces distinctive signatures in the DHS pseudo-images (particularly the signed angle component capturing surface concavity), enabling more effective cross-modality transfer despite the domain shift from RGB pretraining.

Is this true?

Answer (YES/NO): YES